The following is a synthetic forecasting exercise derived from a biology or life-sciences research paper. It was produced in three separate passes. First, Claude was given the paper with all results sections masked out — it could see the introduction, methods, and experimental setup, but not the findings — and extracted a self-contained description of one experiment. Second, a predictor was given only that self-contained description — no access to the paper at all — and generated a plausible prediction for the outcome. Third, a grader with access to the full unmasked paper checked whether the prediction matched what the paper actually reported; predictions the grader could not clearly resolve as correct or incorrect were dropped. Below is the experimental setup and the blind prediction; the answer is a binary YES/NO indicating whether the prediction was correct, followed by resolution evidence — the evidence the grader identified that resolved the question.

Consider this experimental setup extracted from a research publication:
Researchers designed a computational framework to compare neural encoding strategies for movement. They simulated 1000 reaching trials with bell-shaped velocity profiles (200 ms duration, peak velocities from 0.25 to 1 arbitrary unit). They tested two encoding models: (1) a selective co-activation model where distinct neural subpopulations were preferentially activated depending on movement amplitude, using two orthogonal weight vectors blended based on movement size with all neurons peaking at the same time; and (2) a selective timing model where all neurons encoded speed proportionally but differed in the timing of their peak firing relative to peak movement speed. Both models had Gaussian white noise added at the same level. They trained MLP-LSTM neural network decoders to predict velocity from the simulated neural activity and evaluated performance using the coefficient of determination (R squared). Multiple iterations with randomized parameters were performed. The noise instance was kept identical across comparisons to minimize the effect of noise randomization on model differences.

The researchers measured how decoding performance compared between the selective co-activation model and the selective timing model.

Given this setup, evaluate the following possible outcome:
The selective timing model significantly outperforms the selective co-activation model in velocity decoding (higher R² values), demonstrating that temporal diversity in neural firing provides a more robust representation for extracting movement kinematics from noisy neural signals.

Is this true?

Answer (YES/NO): NO